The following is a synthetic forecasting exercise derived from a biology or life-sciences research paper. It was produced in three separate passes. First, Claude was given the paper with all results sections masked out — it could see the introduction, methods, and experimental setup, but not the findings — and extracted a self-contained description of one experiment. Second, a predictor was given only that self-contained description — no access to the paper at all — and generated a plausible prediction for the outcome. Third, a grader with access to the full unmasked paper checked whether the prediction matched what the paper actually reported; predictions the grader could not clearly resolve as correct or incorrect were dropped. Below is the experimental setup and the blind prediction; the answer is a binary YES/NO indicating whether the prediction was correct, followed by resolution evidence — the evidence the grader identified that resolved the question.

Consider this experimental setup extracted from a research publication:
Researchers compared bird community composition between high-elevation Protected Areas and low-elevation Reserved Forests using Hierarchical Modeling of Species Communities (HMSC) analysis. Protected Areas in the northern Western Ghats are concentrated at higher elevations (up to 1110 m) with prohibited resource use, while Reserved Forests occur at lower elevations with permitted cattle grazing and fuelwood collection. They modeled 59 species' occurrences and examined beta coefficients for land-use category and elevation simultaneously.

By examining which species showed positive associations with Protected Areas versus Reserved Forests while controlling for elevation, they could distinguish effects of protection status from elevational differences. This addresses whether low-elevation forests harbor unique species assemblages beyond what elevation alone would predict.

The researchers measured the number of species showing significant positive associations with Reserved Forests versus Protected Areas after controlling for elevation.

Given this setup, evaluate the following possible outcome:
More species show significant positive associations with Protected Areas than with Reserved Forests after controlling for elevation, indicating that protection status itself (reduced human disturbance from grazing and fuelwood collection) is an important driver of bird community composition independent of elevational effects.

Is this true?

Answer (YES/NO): NO